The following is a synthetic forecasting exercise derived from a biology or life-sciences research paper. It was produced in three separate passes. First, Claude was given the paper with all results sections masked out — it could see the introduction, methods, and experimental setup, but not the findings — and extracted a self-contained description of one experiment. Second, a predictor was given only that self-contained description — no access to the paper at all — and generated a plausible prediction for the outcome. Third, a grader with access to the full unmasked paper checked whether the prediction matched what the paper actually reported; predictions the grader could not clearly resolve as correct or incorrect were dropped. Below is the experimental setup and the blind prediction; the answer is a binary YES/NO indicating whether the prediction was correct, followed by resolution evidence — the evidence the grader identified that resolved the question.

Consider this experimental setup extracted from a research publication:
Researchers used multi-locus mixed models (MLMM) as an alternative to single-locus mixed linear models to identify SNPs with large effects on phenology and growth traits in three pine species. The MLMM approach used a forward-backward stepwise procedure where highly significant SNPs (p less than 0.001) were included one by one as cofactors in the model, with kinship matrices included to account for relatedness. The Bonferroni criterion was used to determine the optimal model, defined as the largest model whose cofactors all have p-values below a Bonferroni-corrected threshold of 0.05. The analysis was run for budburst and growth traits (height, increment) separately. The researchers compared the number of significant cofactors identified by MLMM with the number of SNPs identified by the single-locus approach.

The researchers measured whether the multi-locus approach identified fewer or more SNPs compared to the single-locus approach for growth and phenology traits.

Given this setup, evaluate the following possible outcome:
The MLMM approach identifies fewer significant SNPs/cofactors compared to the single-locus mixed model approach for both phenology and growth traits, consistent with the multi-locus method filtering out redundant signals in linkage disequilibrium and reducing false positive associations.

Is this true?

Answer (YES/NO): YES